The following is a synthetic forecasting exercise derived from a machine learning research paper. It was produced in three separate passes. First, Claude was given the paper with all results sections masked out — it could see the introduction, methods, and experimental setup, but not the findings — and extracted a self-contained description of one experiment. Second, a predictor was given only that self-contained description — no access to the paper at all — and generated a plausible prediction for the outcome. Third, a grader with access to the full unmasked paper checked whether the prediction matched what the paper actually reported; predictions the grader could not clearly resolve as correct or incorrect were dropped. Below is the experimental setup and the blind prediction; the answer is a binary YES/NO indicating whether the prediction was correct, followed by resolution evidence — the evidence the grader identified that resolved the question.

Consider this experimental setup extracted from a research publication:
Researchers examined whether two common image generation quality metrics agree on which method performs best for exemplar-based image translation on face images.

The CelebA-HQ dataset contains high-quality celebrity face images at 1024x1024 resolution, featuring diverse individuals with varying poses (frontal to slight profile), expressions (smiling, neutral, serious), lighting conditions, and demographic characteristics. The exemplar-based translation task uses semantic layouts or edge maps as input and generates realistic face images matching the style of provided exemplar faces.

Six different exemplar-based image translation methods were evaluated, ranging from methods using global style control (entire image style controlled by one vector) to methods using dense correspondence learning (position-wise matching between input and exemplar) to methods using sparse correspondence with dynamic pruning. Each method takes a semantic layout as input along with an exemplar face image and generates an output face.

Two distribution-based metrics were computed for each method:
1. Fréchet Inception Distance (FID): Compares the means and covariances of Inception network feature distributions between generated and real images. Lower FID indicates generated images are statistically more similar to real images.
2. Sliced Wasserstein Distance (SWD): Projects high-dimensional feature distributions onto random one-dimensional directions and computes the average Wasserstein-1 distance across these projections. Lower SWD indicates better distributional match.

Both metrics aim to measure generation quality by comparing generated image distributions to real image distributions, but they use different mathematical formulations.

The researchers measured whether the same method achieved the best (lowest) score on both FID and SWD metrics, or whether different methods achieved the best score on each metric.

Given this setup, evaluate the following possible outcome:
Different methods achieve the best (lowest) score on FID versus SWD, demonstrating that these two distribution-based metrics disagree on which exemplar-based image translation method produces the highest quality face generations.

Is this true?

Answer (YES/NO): YES